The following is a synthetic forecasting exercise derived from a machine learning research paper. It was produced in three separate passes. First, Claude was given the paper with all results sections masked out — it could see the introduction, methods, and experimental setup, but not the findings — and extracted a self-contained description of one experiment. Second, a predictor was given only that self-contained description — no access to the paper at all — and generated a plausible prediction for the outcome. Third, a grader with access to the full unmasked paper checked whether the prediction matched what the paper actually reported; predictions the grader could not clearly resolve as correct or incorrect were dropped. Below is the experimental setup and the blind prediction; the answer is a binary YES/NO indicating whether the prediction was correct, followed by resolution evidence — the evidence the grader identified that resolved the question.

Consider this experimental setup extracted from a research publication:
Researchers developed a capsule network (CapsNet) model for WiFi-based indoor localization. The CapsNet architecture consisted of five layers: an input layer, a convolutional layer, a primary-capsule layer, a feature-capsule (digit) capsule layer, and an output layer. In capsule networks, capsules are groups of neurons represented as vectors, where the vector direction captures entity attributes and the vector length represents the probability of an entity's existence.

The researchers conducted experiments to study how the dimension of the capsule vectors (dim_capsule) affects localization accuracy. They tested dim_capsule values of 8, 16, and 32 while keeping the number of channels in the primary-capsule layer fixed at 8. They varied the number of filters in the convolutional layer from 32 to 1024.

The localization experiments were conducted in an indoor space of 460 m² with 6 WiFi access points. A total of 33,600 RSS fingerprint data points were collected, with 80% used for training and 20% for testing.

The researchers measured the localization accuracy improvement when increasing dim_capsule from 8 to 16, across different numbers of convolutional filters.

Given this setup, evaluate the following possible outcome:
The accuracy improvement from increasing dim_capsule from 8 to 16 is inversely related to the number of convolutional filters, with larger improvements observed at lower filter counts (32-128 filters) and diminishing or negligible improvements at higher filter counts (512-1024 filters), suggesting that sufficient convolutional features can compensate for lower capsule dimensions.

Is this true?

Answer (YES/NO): YES